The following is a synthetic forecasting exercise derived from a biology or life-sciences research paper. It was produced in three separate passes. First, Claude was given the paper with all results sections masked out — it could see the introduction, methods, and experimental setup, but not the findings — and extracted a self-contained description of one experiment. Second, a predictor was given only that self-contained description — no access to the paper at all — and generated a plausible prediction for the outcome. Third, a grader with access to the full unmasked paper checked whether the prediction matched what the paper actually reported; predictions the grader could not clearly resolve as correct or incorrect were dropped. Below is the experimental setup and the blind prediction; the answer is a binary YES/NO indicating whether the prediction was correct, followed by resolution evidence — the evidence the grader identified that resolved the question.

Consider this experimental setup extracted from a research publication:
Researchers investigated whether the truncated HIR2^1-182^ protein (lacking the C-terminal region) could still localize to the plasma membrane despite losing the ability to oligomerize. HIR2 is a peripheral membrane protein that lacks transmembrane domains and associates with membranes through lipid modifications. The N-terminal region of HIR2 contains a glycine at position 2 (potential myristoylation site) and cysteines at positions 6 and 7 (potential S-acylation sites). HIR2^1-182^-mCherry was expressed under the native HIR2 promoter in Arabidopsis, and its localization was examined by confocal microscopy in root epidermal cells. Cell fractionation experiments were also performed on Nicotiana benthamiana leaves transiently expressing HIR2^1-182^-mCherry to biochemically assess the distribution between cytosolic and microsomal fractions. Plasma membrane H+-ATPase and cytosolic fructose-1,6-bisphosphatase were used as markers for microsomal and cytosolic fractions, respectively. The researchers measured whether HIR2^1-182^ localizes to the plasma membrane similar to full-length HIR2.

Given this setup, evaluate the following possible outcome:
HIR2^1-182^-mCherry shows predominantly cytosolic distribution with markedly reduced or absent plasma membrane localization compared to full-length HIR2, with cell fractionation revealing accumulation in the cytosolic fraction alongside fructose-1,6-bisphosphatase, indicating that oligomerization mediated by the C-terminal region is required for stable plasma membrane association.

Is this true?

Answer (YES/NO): NO